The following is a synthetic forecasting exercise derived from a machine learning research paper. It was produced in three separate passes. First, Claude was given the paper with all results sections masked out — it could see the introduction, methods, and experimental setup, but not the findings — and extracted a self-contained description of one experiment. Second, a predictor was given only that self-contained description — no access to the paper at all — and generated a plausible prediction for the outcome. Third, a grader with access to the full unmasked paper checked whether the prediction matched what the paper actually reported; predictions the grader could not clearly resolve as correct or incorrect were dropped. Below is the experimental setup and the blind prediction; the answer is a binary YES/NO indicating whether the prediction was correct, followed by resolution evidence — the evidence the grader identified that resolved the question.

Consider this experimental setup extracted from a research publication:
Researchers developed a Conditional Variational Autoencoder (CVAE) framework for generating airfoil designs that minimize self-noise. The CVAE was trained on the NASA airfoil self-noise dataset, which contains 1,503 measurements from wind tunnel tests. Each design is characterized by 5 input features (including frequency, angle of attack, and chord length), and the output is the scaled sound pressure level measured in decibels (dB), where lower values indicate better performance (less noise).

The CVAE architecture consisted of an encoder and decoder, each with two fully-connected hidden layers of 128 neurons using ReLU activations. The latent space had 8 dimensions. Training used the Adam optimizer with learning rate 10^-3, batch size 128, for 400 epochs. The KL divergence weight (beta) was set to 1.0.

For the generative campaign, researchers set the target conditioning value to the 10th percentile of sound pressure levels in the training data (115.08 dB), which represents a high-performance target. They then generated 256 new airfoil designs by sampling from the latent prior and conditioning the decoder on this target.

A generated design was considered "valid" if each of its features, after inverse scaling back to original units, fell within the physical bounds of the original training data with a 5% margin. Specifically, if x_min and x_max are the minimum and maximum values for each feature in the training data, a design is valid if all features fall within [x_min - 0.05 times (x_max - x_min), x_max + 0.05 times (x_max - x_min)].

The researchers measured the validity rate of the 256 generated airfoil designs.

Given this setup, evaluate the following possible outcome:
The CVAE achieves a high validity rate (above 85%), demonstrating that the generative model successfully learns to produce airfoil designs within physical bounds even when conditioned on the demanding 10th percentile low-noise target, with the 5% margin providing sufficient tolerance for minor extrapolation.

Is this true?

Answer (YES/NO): YES